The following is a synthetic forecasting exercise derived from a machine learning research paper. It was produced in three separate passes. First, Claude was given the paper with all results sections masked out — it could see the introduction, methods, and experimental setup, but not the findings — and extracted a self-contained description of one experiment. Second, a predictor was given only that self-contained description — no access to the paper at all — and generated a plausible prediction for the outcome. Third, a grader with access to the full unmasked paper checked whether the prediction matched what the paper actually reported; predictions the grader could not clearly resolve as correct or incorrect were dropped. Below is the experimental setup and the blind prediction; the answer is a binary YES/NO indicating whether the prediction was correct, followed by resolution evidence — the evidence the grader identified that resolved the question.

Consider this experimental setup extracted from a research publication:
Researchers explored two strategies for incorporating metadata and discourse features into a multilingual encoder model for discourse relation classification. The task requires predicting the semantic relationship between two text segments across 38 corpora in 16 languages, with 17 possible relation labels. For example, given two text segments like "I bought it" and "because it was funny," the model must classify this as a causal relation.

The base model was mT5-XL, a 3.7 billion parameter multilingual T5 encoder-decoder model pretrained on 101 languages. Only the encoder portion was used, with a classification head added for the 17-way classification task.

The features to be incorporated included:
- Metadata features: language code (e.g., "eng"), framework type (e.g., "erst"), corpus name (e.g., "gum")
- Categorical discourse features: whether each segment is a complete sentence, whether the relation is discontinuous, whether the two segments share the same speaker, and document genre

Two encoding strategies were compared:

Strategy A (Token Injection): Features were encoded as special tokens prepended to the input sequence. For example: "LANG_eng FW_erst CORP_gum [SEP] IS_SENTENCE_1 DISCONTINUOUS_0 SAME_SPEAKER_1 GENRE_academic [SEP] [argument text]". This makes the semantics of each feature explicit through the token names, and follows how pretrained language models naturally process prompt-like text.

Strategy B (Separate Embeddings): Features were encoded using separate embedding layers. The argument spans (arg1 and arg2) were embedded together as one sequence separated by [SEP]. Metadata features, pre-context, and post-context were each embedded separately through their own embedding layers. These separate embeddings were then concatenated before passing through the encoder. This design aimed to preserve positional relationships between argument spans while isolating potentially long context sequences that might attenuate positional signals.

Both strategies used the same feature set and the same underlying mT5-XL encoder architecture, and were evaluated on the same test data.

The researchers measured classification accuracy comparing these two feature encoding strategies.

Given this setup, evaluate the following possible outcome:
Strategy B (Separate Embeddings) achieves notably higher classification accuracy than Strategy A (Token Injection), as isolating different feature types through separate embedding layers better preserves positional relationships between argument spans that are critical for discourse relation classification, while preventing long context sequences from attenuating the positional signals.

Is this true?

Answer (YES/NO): NO